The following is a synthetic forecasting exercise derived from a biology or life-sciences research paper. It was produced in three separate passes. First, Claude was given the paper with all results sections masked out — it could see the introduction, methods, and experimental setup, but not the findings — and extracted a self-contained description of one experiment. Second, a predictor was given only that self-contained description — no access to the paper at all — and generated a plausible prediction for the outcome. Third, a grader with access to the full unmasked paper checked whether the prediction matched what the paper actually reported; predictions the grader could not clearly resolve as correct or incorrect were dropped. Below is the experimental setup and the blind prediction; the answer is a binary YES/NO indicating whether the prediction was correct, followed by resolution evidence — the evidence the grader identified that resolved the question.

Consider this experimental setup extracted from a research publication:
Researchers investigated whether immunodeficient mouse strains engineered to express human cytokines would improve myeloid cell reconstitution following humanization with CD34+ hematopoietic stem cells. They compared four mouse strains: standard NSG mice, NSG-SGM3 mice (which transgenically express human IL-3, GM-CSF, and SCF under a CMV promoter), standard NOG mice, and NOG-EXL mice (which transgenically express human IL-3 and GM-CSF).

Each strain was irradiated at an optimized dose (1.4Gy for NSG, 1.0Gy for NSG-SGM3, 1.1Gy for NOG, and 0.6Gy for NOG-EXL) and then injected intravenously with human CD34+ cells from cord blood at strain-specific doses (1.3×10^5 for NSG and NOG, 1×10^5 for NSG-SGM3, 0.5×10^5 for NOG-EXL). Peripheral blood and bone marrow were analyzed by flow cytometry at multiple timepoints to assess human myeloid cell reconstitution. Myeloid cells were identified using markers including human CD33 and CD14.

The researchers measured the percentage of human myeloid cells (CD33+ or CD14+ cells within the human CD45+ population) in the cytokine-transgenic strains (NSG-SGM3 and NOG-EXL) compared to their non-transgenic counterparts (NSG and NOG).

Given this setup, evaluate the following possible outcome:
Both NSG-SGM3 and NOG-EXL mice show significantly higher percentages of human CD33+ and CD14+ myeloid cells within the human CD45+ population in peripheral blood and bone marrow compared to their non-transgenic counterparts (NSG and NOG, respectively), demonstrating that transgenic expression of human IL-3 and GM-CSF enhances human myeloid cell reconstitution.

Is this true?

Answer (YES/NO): NO